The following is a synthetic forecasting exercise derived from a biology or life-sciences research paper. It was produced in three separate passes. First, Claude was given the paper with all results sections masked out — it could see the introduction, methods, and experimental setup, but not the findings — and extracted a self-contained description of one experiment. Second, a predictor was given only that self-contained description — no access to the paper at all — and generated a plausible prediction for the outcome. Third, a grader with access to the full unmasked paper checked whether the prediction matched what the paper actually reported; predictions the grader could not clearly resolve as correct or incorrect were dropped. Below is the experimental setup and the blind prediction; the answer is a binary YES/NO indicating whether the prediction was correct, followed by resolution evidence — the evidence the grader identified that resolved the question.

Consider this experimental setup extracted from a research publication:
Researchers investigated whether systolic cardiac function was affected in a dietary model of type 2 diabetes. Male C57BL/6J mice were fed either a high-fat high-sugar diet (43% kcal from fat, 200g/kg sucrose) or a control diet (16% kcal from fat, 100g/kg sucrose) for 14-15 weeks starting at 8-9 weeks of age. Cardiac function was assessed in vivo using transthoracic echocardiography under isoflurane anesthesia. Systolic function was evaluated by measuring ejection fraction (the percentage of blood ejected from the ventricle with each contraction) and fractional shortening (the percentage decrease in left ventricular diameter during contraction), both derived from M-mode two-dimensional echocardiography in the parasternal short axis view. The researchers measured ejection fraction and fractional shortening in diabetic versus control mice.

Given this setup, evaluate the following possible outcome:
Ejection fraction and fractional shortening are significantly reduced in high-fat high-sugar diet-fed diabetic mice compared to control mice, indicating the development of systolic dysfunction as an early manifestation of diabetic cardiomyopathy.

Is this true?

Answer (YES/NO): NO